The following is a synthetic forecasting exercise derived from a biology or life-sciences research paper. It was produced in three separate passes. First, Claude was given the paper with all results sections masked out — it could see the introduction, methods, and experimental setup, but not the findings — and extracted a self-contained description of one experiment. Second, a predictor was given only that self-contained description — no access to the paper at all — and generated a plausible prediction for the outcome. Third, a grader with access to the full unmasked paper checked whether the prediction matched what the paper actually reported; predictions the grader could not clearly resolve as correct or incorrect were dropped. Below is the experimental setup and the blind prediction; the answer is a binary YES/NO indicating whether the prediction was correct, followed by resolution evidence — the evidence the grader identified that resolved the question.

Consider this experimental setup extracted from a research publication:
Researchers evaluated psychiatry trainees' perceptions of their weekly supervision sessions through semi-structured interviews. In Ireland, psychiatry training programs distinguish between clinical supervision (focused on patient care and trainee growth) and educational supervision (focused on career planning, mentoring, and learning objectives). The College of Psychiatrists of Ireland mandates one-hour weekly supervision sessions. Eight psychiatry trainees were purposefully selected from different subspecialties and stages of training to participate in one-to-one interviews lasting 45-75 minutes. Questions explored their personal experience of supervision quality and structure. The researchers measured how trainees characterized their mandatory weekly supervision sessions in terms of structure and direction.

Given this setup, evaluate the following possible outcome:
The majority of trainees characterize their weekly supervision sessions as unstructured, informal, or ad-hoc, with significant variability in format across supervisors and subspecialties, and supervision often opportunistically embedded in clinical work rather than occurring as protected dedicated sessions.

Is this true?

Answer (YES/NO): NO